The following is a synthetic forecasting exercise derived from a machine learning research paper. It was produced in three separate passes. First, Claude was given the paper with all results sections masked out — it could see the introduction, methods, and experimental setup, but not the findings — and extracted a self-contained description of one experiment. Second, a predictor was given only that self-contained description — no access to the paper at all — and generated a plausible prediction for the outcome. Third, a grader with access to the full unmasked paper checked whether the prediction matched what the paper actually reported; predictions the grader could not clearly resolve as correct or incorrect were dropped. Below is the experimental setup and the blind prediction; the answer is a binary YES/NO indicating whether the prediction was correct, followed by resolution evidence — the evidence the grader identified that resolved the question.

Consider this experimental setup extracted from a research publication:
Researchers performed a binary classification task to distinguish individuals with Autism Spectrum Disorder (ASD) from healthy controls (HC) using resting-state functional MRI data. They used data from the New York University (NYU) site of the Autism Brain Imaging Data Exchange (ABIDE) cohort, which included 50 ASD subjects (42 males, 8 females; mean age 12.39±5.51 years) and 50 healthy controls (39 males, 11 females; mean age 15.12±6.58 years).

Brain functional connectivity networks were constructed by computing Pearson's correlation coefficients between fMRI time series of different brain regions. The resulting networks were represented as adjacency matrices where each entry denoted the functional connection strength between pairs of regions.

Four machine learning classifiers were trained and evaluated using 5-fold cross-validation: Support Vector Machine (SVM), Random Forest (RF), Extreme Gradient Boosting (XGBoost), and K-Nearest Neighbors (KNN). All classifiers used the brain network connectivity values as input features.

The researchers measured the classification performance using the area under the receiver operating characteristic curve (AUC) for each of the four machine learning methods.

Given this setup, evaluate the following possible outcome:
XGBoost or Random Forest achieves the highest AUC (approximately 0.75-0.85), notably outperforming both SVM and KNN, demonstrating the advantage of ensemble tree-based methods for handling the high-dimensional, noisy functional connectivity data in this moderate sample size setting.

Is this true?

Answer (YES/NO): NO